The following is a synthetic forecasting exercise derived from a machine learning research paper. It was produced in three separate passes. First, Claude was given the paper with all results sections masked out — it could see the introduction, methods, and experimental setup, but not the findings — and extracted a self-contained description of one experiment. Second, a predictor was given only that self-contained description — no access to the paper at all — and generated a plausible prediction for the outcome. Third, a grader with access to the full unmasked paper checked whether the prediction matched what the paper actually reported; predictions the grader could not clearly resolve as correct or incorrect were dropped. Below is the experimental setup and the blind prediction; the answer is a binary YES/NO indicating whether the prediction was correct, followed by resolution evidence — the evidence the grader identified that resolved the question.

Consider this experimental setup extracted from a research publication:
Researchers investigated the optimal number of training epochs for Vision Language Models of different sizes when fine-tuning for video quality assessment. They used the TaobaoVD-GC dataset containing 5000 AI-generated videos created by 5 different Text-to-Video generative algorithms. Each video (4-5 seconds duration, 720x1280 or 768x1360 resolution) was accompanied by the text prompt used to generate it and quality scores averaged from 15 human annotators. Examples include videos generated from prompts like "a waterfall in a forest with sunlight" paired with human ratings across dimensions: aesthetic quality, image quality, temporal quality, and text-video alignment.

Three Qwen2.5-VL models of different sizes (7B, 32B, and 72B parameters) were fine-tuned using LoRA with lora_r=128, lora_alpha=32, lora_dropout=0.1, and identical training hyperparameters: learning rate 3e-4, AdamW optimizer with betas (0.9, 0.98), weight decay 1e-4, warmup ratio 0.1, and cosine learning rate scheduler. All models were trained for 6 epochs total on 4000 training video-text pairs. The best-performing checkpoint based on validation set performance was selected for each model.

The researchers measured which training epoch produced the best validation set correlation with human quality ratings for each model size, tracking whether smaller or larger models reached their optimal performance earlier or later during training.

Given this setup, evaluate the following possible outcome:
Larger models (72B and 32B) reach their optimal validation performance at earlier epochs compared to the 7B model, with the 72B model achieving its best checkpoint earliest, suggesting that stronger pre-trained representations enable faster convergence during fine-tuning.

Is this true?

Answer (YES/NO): NO